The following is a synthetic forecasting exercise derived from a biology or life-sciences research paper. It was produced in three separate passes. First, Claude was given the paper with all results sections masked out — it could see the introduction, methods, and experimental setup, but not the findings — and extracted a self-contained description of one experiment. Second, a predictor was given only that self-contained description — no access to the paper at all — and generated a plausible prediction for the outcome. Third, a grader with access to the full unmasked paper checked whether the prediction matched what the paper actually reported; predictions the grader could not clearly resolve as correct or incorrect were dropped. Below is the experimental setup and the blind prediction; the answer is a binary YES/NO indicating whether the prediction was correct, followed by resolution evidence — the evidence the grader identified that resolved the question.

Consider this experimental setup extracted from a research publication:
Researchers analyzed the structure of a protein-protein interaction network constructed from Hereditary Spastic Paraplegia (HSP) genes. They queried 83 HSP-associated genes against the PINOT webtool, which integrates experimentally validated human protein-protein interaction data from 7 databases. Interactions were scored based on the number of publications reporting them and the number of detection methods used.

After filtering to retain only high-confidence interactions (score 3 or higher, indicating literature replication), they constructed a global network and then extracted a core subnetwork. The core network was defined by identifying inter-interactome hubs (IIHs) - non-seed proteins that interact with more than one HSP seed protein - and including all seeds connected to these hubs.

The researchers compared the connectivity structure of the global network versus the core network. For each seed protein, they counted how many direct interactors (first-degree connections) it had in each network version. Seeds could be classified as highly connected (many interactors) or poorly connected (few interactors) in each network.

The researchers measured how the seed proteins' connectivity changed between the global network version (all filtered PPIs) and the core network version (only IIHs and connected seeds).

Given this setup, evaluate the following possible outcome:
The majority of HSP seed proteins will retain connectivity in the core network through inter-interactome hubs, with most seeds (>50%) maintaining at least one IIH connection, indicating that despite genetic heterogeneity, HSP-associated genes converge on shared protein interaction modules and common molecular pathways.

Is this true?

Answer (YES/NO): YES